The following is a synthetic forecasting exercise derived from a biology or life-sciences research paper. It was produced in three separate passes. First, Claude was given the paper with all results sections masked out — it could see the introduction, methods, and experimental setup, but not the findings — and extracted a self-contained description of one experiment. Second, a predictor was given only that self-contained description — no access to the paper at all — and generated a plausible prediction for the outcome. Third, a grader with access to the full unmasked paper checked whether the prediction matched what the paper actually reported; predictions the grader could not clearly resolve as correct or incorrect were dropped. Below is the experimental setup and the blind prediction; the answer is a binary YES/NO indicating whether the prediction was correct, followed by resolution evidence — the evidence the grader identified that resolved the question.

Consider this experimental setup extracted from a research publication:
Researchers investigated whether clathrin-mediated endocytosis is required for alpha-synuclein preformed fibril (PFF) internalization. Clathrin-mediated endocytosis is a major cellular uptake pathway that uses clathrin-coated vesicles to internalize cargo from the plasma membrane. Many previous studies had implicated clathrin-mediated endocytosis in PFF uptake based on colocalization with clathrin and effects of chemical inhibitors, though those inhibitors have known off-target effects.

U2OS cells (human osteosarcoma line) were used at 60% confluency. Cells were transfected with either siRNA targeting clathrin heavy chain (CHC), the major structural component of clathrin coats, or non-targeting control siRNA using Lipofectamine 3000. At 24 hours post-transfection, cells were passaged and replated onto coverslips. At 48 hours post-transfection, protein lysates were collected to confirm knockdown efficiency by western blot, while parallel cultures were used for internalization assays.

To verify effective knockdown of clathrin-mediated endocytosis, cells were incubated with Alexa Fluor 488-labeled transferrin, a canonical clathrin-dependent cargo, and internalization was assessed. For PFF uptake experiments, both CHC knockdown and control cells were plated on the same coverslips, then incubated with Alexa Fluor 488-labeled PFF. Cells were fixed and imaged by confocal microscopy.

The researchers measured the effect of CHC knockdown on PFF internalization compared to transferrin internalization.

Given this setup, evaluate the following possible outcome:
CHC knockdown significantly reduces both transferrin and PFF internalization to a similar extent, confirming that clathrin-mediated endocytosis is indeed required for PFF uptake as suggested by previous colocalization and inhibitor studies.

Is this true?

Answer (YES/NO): NO